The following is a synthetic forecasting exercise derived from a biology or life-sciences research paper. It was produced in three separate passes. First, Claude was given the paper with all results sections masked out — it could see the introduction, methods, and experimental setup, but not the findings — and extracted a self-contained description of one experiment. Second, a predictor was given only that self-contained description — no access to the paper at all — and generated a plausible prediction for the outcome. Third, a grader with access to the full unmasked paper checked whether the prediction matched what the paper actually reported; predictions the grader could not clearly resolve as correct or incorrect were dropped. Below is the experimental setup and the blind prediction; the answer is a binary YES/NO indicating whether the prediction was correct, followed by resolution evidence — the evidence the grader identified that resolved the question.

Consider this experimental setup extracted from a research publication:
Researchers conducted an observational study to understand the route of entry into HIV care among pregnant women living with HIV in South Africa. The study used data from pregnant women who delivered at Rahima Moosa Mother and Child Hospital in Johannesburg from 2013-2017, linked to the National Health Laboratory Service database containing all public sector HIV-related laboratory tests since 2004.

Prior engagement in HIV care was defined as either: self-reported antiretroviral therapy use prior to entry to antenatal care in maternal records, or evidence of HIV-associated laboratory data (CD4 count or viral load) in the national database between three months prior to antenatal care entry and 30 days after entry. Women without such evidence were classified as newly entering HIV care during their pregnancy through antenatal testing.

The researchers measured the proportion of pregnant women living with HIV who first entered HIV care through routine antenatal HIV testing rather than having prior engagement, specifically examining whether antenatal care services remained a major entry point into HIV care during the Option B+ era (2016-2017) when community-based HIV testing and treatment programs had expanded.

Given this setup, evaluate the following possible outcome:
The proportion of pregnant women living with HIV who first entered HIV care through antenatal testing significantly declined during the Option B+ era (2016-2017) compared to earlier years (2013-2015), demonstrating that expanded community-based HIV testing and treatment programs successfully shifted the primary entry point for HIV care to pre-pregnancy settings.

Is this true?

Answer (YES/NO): YES